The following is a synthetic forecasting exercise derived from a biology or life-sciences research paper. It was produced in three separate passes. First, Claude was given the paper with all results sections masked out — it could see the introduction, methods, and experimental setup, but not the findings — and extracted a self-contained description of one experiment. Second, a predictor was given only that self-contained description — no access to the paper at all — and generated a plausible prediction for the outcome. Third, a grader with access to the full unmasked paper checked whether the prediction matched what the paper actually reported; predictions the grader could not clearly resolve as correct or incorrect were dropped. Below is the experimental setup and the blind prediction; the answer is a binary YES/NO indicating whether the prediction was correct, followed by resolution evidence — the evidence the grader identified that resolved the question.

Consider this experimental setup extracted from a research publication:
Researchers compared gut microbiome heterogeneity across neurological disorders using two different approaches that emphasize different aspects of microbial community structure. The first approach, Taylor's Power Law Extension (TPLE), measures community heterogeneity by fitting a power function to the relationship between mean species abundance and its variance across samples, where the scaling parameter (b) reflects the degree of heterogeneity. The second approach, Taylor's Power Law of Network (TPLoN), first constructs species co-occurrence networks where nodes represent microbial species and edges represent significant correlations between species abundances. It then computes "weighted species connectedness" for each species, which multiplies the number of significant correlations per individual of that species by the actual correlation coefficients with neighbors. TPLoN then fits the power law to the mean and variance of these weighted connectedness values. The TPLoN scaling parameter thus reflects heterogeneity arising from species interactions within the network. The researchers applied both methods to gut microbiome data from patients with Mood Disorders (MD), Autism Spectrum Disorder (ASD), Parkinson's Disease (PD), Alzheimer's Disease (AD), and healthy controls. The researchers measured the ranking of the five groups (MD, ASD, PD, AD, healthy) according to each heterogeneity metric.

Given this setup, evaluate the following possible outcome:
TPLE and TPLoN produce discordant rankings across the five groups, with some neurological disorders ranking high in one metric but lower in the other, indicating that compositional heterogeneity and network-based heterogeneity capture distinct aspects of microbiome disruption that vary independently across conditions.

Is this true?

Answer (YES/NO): YES